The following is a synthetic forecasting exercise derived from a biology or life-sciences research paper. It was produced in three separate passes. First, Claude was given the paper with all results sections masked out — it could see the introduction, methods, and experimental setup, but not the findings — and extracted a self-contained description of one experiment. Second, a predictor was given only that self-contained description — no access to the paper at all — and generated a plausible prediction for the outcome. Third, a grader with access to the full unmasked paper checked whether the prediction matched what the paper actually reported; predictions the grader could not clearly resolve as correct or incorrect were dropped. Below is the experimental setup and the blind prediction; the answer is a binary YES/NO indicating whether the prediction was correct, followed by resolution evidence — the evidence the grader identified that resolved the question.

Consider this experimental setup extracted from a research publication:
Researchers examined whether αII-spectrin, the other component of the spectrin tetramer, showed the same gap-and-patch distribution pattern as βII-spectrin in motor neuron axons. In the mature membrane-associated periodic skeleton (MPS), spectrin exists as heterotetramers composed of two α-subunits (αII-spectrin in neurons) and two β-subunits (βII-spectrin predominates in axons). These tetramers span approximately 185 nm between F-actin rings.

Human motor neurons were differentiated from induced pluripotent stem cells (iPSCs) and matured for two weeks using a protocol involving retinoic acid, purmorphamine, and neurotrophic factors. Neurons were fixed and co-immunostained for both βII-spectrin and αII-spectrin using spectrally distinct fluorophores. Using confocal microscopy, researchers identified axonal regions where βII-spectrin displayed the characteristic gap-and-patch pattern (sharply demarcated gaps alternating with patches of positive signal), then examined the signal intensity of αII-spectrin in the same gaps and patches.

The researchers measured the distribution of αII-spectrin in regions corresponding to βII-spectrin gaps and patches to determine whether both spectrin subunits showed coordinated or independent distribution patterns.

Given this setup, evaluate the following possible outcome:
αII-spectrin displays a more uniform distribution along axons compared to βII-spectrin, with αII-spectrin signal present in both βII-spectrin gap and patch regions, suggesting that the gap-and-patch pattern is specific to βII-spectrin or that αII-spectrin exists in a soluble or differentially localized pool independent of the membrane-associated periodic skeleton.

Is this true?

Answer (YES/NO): NO